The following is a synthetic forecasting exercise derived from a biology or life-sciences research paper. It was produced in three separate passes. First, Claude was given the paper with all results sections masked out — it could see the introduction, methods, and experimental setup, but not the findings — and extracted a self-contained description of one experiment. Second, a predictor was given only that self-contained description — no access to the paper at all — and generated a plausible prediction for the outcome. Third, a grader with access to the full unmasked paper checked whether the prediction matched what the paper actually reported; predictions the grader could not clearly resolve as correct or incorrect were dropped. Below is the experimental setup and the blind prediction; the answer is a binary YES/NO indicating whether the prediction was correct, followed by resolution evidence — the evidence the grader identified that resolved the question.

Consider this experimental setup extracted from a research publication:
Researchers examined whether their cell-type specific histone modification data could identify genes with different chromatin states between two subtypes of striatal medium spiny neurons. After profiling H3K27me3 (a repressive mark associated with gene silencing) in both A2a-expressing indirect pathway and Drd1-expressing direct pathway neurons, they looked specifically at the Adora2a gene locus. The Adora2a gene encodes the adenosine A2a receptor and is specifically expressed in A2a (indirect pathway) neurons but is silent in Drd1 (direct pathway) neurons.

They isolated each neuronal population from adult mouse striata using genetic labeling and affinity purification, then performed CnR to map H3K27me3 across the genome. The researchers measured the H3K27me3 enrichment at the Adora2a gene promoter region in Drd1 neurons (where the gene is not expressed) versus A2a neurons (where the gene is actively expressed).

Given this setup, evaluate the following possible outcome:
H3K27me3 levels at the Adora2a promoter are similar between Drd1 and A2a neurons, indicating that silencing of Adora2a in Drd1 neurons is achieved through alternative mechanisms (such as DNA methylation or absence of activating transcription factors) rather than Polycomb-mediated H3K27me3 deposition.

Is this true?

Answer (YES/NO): NO